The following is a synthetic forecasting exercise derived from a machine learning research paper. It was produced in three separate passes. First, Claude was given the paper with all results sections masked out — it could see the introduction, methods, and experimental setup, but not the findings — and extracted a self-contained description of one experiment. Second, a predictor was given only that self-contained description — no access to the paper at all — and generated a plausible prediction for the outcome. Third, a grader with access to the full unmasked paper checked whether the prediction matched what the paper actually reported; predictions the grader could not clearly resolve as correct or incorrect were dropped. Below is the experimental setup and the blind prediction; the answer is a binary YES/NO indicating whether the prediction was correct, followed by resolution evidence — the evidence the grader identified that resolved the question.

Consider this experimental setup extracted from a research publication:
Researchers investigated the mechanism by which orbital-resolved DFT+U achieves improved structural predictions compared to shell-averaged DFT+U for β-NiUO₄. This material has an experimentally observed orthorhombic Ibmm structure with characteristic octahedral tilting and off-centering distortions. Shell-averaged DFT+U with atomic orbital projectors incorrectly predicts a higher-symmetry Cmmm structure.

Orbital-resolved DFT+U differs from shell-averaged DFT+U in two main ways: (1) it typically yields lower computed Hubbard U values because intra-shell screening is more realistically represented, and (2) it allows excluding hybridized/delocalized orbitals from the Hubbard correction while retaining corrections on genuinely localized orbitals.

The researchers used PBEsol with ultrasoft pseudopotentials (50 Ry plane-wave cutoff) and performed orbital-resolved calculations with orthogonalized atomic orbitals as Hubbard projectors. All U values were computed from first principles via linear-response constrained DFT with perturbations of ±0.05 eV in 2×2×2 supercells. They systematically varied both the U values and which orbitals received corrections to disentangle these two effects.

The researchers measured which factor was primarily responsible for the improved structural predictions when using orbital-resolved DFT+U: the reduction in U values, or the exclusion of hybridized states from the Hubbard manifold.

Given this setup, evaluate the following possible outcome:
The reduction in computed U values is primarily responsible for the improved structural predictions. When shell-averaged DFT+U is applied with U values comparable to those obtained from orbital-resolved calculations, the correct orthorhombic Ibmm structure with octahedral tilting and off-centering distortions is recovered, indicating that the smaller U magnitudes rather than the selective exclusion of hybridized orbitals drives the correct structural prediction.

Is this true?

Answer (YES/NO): NO